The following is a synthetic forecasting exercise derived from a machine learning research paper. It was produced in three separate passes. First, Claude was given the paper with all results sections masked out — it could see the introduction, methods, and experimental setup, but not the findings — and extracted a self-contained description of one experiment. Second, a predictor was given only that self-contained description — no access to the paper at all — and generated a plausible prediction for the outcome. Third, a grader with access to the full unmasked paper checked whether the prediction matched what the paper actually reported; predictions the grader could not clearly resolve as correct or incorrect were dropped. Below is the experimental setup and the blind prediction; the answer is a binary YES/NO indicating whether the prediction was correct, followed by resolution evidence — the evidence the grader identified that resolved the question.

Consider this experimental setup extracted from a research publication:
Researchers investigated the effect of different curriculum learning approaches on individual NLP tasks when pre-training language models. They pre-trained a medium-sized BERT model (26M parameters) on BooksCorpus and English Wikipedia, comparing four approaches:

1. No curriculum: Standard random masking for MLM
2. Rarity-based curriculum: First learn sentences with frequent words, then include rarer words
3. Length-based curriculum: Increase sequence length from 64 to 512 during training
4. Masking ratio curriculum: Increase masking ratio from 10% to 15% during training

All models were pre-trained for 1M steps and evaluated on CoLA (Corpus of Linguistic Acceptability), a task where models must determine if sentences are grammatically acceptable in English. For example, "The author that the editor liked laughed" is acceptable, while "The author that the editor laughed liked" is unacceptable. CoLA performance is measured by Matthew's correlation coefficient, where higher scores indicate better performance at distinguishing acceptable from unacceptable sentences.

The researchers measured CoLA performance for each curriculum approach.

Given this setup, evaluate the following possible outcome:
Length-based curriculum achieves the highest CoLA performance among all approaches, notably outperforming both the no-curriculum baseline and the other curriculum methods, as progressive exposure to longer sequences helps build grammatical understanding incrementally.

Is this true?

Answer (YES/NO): NO